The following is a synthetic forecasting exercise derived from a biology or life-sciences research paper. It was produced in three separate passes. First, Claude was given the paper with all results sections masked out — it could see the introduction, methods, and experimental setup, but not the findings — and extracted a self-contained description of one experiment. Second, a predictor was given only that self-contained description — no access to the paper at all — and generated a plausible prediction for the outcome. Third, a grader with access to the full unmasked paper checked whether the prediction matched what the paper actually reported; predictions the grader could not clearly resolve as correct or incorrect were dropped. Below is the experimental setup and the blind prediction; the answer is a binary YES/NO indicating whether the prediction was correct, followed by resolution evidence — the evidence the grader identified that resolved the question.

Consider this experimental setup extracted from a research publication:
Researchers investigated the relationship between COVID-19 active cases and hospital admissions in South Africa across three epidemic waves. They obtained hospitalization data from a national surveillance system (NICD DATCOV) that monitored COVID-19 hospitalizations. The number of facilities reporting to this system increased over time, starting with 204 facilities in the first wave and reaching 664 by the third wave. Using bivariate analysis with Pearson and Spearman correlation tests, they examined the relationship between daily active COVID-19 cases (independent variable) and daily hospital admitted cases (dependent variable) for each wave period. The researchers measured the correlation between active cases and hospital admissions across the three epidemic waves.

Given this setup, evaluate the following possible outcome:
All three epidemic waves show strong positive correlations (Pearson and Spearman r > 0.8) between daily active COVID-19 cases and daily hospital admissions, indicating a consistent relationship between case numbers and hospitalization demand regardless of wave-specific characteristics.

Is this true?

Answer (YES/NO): YES